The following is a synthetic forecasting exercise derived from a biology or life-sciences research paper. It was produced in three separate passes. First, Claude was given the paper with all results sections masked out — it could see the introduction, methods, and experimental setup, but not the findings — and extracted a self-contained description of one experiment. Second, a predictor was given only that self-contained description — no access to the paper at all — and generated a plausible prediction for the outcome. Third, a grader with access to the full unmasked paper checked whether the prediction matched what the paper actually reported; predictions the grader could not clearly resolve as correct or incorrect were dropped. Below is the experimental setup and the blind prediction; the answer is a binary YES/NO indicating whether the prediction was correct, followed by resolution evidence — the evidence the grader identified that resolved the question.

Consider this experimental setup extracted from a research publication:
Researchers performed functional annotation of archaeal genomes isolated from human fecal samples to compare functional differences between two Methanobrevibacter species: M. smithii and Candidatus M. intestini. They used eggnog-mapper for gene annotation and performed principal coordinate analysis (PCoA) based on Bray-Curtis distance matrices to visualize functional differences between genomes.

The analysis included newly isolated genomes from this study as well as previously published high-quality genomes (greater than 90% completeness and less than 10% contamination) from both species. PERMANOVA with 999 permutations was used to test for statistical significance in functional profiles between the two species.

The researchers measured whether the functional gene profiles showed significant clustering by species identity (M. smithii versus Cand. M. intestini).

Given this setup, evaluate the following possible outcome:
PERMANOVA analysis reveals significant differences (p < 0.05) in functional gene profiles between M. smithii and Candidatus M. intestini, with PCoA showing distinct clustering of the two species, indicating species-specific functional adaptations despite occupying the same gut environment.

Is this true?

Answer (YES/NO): YES